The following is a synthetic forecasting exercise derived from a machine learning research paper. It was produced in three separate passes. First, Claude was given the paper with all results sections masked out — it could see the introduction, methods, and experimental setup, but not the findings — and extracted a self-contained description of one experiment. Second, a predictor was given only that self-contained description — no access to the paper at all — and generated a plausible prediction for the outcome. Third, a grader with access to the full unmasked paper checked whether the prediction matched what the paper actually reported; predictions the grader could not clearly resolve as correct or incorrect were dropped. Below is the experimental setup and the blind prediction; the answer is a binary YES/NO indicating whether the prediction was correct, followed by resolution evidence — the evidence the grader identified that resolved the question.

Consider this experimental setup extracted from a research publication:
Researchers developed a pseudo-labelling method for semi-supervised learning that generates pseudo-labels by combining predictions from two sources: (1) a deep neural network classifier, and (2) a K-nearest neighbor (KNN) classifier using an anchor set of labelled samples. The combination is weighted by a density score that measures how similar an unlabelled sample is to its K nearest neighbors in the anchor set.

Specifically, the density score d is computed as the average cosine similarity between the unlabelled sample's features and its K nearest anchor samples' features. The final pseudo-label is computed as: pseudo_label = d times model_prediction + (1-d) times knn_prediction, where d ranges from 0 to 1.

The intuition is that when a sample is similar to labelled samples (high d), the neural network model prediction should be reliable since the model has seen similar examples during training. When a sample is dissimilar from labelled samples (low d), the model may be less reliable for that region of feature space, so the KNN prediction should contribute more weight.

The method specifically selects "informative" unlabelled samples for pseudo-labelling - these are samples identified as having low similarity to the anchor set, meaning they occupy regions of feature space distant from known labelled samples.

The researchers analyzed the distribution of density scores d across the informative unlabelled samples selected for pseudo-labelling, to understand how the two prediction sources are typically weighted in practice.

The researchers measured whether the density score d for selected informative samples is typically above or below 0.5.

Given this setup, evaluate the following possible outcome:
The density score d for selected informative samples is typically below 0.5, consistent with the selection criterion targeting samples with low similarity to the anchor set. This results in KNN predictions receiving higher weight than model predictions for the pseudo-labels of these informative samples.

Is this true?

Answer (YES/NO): NO